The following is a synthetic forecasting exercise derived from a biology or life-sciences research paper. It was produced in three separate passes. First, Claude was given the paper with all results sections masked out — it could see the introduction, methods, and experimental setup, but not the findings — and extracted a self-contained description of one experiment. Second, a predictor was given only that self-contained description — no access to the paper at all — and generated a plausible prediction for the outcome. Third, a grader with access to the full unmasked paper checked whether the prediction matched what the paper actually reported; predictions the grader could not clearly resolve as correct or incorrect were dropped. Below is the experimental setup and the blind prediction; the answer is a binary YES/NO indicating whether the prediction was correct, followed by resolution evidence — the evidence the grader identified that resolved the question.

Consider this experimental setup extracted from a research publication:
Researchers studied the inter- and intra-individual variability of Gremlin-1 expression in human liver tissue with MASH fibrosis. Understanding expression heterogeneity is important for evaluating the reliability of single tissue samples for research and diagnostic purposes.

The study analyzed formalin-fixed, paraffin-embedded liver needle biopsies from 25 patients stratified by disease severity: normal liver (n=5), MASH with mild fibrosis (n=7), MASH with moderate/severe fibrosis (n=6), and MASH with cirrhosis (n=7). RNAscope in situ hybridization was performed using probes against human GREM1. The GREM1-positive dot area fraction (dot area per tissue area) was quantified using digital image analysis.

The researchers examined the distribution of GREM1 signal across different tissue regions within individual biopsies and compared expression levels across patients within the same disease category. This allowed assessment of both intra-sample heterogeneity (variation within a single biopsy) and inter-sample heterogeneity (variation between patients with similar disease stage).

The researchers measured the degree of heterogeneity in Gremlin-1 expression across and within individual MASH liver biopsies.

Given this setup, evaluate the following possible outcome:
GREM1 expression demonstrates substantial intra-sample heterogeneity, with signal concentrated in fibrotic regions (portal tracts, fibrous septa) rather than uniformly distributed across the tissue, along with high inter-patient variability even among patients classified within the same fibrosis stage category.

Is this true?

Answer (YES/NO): YES